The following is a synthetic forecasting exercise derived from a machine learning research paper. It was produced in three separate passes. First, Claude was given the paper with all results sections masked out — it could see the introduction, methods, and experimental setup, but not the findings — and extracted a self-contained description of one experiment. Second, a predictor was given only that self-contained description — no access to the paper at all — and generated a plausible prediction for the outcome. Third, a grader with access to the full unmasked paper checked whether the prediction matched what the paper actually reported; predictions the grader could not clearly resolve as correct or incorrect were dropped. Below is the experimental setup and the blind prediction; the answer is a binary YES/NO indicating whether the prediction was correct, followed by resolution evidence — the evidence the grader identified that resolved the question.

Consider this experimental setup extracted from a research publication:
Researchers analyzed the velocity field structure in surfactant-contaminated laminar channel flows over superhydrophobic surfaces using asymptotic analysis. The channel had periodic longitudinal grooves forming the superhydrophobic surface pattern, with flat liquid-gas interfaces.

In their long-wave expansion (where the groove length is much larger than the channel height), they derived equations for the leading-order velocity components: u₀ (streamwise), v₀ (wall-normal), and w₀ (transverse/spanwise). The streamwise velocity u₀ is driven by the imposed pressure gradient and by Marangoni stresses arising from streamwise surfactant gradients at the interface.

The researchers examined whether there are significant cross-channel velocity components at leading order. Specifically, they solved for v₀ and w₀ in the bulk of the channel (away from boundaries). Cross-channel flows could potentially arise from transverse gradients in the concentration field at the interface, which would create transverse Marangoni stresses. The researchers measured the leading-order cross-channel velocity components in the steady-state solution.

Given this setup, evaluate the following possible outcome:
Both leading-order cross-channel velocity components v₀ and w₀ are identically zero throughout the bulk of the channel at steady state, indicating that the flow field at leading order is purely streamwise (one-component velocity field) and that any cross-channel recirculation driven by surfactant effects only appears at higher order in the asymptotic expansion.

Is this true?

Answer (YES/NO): YES